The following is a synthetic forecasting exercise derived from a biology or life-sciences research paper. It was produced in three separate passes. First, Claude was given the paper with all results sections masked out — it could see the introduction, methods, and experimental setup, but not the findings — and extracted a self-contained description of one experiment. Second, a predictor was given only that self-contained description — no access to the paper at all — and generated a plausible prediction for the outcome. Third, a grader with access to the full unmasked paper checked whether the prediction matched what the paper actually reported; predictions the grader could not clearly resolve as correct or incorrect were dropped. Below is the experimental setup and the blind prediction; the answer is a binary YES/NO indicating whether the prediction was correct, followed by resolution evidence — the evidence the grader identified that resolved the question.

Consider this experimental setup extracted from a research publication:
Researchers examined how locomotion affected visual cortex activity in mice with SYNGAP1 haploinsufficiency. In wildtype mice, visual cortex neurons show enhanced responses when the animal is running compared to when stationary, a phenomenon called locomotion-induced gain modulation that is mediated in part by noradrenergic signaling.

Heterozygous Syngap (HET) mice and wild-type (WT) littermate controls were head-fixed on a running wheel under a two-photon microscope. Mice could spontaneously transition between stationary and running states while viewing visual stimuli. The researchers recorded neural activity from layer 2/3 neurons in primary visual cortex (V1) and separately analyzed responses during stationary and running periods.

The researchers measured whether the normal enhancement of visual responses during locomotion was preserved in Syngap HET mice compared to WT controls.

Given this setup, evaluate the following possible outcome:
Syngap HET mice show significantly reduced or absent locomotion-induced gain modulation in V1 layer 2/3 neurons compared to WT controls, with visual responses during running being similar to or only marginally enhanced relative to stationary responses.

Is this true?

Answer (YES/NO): NO